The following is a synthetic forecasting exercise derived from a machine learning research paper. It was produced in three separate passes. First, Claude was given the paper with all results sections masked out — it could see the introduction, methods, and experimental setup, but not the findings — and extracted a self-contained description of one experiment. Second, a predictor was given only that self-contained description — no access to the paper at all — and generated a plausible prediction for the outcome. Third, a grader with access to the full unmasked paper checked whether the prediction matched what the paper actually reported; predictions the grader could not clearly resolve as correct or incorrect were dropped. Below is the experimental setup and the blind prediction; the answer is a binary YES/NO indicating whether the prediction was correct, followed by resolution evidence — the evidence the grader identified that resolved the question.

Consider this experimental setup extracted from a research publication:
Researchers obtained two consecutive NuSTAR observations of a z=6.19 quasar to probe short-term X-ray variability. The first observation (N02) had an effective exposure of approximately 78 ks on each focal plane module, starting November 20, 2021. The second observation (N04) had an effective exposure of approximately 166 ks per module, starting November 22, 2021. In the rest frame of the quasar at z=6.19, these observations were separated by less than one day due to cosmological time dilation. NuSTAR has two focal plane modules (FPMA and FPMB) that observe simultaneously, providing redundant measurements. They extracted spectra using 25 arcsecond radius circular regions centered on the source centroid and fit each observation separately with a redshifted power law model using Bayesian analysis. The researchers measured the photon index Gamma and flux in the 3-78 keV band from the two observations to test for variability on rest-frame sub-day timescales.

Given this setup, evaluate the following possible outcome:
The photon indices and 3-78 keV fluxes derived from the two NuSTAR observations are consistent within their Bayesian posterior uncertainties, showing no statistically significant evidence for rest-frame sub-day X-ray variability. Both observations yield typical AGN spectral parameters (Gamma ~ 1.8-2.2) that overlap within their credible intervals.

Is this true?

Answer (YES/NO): NO